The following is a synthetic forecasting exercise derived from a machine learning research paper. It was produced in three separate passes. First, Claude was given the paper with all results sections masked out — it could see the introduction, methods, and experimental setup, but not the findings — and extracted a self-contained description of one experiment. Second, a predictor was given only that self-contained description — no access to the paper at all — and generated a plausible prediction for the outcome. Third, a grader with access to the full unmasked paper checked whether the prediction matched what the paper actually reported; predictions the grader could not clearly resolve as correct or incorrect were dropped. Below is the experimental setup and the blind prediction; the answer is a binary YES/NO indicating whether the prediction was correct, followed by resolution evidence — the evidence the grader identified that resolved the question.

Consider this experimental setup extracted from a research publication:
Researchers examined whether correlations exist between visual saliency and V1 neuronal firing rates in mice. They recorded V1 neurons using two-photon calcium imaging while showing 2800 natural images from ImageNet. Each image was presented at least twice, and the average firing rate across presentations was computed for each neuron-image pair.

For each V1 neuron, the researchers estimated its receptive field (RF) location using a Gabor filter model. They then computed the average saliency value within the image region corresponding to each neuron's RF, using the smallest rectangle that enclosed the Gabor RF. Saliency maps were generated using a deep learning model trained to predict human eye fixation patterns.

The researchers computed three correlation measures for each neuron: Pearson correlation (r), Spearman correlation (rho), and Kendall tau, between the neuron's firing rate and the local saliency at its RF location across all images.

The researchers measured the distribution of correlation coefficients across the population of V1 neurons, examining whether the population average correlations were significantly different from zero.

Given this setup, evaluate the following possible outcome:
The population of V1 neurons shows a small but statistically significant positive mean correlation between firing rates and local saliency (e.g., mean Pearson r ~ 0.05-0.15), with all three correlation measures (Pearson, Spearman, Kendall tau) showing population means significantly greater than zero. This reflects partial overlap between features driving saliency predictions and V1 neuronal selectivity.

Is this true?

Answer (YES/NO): NO